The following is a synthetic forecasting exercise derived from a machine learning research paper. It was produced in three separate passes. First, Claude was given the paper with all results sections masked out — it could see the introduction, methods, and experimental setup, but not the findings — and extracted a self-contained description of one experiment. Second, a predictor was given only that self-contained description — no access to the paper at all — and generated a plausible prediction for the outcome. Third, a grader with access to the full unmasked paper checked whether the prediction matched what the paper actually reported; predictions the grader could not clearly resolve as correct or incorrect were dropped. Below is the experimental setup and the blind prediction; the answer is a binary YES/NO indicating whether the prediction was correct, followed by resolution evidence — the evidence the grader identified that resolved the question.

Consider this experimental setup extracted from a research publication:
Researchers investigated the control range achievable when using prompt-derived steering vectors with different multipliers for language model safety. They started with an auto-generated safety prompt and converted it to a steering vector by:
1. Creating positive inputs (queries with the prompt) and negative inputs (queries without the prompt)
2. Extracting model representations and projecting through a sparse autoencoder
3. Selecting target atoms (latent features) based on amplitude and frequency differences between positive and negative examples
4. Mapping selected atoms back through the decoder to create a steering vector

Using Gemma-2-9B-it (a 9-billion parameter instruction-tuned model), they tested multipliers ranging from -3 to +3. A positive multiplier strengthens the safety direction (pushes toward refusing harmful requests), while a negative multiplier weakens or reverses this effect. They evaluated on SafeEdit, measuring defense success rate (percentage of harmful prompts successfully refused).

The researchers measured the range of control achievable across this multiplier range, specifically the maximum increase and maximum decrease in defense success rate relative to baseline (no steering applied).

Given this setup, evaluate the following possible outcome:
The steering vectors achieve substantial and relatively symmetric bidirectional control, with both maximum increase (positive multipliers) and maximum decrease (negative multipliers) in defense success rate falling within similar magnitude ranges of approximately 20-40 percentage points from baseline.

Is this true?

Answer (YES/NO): NO